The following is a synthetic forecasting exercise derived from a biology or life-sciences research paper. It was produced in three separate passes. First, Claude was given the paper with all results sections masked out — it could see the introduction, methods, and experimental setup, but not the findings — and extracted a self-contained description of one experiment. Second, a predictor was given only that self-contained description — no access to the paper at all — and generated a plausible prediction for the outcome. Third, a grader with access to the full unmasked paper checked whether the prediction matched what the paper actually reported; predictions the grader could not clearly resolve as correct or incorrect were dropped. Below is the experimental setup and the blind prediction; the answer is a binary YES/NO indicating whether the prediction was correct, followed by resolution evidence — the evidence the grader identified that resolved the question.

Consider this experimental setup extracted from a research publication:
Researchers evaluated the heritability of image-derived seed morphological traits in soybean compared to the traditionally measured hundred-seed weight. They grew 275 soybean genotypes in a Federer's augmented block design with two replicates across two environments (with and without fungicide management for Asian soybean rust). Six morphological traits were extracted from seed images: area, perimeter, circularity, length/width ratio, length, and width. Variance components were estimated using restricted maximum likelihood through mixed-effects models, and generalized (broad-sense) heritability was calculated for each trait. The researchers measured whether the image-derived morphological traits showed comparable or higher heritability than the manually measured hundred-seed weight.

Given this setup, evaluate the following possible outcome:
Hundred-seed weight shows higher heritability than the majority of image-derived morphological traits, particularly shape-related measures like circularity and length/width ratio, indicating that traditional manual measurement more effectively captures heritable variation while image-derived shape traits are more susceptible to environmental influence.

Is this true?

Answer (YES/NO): NO